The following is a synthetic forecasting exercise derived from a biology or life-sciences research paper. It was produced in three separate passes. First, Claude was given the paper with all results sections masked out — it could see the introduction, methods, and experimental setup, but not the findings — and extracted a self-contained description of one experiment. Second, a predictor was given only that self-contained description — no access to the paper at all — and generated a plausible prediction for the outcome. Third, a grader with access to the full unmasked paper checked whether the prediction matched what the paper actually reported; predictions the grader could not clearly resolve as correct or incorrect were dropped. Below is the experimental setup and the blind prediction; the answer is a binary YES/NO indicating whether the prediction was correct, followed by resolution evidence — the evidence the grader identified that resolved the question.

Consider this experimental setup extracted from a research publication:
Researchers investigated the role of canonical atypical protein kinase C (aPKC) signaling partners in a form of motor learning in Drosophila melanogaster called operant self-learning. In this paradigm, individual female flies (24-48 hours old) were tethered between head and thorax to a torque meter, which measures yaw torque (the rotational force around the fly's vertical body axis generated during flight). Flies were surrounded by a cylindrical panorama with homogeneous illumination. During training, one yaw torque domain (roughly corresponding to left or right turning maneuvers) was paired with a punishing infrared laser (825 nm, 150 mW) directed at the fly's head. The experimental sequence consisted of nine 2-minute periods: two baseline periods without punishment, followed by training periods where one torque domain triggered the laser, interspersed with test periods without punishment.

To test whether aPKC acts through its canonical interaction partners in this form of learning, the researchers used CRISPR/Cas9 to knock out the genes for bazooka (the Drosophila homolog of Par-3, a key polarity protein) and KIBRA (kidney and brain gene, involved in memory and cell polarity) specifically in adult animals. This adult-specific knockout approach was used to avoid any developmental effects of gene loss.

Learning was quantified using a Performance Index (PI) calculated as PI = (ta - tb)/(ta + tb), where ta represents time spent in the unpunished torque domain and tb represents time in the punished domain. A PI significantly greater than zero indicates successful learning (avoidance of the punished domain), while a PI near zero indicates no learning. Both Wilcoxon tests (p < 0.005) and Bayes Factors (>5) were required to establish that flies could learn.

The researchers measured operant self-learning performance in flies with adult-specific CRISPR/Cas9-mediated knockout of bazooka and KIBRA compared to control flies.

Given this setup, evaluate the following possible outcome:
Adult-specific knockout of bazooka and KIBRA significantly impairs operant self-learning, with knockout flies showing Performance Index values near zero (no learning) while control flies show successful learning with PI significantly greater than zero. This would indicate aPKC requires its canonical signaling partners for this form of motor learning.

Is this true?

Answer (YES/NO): NO